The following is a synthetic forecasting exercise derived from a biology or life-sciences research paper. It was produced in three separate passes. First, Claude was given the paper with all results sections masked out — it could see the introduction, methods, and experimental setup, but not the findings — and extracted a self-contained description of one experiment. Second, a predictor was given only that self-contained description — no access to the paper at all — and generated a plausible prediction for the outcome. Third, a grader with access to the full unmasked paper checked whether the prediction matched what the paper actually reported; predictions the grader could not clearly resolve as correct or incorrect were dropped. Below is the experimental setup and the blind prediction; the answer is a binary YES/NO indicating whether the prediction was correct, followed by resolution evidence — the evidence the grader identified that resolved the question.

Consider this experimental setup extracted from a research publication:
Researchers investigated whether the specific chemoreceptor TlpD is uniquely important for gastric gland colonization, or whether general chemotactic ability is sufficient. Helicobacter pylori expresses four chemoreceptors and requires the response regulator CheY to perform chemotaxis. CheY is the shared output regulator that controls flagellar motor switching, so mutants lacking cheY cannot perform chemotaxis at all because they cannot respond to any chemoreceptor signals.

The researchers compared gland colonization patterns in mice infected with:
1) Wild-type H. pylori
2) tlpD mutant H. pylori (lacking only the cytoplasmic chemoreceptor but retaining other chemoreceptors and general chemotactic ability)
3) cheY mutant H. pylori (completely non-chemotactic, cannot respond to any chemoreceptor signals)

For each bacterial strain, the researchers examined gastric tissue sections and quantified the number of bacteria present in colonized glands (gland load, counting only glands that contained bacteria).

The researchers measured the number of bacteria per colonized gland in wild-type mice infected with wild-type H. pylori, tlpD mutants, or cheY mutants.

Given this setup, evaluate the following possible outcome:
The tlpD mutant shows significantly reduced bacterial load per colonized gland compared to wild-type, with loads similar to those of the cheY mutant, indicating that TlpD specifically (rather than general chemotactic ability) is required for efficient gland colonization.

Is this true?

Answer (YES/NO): NO